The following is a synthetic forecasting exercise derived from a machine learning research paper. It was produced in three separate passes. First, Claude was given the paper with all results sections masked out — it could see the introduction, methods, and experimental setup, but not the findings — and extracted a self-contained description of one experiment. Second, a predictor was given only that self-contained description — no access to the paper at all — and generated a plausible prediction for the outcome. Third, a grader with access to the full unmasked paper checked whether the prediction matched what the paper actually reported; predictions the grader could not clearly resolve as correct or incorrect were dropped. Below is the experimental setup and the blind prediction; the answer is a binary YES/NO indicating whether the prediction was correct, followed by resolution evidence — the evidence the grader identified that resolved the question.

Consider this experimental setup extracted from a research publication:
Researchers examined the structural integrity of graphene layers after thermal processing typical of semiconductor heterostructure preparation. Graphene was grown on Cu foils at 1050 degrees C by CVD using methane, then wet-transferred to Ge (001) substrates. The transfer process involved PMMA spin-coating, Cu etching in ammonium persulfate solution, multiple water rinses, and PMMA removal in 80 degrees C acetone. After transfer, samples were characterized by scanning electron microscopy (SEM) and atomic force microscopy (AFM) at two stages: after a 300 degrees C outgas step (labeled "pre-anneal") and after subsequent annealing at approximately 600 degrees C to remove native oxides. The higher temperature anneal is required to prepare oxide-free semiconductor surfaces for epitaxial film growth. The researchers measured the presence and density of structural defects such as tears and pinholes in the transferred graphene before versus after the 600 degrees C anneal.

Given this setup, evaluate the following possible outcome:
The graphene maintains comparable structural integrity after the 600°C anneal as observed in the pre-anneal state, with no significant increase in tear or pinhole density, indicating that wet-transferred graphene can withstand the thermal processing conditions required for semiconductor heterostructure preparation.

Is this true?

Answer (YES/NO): NO